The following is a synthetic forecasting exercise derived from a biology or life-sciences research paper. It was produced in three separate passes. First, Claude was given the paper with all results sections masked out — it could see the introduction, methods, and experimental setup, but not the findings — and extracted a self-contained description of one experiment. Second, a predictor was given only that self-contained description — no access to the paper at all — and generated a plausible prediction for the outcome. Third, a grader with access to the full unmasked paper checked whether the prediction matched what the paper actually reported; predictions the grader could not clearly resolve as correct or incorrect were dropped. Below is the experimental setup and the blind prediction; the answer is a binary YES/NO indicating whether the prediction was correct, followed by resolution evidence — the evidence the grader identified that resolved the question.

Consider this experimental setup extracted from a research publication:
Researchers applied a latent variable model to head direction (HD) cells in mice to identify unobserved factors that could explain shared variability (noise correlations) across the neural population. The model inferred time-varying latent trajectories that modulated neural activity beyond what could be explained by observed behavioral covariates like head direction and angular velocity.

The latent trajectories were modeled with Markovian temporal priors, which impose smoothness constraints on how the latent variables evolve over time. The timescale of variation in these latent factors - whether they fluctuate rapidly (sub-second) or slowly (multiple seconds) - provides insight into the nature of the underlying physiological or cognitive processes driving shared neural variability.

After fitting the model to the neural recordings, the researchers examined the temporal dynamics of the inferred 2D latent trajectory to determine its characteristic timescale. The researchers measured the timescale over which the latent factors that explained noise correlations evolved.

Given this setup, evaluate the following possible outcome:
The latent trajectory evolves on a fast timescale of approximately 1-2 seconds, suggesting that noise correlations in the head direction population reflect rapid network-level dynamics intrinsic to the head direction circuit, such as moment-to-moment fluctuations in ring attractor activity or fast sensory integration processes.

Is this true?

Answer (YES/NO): YES